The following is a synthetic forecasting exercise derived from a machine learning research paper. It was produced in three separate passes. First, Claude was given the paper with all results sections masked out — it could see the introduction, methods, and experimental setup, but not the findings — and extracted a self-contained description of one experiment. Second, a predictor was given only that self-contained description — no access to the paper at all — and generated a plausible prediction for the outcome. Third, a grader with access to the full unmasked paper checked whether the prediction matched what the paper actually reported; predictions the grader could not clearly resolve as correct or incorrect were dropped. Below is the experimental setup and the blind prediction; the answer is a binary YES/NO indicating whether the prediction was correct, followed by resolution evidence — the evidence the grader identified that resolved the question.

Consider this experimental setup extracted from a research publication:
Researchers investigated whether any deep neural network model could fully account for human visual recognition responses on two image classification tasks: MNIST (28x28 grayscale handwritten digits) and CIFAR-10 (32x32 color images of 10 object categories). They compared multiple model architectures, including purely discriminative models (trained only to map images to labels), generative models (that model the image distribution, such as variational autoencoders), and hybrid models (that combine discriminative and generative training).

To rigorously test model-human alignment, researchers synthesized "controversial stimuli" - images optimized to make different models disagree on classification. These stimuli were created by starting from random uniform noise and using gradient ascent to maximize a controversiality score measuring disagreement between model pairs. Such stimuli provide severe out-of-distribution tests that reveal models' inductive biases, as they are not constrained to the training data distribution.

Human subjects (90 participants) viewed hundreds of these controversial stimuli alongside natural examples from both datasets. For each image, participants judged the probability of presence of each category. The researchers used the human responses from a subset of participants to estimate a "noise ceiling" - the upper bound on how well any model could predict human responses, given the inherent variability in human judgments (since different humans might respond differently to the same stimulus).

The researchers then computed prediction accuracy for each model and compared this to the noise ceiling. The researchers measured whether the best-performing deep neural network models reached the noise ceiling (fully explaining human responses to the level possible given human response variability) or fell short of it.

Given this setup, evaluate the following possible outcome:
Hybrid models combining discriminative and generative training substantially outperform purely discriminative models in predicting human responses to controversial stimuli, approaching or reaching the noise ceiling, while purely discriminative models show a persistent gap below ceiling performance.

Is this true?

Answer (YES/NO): NO